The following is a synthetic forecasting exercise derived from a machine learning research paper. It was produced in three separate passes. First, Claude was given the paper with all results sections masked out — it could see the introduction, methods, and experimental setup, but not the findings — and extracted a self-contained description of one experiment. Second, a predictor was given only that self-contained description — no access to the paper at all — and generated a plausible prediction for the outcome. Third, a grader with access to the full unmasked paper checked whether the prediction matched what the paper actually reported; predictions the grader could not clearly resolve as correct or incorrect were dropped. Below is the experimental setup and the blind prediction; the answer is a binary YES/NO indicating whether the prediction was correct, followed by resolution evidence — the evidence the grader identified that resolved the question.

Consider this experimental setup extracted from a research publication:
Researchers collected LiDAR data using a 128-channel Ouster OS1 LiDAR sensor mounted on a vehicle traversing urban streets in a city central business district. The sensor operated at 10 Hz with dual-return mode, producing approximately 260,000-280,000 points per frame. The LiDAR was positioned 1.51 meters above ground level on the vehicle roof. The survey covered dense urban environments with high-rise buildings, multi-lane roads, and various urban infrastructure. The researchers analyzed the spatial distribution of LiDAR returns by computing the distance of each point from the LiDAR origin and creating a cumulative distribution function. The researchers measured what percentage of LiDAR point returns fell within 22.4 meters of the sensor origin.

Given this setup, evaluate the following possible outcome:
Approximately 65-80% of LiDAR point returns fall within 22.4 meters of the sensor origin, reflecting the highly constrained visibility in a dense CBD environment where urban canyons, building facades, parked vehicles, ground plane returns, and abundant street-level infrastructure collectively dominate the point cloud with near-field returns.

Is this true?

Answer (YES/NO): YES